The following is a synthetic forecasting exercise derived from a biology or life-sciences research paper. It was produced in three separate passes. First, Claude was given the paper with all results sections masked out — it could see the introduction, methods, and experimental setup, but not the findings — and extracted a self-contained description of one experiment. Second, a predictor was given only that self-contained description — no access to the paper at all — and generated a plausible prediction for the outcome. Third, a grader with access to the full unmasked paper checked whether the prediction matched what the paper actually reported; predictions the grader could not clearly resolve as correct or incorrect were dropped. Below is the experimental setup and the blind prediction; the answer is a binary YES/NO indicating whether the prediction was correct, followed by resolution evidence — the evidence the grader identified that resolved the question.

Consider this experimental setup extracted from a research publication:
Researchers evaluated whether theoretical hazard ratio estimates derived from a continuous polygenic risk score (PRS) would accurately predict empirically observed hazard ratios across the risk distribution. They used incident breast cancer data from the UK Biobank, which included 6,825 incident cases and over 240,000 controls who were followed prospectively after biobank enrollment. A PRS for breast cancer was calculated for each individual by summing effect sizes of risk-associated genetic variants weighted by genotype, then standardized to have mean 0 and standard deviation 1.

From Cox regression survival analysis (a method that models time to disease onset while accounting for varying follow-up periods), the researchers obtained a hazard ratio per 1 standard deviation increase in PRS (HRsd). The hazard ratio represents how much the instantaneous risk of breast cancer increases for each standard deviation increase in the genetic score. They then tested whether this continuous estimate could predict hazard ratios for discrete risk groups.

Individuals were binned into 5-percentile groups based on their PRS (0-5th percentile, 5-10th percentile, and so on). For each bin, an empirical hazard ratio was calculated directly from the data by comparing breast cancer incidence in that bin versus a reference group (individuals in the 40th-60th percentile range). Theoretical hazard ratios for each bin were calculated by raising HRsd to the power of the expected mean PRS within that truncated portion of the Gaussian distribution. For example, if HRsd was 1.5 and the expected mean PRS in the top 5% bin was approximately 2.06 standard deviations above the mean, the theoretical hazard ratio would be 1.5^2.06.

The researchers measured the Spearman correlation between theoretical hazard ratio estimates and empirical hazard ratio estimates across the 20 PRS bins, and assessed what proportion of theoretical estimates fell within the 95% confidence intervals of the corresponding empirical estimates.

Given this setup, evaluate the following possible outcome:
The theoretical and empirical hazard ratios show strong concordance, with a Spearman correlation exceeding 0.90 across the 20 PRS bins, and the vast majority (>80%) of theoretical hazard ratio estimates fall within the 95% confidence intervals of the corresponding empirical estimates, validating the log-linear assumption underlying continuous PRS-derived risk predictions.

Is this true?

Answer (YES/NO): YES